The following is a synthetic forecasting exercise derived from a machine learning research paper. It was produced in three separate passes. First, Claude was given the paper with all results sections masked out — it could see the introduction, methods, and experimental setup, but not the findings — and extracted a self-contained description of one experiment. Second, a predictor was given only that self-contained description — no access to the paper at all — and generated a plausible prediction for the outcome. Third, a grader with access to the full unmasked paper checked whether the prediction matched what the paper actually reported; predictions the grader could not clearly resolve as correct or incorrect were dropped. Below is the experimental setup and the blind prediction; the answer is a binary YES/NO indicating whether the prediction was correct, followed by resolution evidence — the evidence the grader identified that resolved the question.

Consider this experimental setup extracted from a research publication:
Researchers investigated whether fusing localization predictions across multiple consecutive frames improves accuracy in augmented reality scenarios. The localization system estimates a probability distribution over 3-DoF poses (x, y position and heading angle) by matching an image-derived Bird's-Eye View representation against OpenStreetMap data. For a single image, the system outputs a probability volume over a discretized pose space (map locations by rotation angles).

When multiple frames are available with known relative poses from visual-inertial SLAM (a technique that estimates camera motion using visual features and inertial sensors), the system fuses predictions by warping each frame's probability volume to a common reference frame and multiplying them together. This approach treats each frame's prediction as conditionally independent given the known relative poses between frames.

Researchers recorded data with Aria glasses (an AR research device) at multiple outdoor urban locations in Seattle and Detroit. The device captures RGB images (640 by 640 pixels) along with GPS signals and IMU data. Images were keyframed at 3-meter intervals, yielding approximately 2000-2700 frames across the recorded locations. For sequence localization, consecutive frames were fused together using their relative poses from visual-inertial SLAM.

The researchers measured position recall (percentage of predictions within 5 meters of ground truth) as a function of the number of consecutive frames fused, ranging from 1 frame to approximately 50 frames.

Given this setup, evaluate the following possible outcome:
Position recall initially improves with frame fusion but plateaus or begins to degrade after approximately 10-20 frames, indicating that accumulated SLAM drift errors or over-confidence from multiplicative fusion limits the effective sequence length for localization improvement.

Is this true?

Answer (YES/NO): NO